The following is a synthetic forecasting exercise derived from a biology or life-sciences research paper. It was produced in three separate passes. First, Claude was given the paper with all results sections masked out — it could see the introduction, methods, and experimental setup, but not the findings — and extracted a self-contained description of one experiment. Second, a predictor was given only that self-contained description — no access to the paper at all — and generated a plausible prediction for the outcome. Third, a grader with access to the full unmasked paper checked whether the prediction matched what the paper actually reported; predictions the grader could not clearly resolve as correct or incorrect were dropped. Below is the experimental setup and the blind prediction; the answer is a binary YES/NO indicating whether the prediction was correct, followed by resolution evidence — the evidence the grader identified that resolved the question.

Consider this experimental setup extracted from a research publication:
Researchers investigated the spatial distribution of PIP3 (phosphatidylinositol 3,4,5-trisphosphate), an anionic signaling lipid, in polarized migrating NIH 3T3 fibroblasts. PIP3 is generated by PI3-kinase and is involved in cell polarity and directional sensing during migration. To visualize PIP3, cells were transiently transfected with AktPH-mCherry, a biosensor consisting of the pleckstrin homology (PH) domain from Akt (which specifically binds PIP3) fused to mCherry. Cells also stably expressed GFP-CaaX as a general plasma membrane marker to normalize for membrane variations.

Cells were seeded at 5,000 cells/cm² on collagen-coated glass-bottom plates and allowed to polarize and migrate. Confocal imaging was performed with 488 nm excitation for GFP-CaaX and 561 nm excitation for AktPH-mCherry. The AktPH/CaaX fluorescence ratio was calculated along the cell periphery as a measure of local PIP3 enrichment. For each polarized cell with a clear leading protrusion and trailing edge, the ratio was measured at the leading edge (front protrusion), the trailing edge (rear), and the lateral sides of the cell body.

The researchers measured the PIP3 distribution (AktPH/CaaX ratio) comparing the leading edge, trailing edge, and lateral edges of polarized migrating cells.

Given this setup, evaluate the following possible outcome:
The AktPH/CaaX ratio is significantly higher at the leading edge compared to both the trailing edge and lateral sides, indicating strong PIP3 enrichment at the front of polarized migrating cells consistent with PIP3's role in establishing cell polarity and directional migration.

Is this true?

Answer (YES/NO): NO